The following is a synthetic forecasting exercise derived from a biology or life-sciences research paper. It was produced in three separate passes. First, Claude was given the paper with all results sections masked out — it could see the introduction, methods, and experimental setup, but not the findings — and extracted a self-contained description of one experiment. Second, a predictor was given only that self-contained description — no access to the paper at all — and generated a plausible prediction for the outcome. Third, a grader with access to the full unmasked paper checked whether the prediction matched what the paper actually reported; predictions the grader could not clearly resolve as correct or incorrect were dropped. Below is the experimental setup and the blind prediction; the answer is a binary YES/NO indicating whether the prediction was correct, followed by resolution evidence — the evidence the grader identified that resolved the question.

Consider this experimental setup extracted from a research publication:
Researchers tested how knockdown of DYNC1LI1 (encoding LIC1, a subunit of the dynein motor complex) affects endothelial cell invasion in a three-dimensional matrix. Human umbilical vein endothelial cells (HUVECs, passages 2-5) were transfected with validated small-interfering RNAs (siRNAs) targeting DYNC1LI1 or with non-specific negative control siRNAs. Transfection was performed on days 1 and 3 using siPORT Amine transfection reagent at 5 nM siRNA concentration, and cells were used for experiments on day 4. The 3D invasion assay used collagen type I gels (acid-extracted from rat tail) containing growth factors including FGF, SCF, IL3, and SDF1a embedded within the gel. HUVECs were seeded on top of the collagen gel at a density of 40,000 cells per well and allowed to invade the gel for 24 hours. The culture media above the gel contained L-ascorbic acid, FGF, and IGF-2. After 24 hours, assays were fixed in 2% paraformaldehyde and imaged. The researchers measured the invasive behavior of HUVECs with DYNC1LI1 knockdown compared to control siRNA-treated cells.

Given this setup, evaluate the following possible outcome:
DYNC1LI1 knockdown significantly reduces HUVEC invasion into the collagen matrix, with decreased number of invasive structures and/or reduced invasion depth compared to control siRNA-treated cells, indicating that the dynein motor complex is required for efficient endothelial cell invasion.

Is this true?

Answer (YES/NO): NO